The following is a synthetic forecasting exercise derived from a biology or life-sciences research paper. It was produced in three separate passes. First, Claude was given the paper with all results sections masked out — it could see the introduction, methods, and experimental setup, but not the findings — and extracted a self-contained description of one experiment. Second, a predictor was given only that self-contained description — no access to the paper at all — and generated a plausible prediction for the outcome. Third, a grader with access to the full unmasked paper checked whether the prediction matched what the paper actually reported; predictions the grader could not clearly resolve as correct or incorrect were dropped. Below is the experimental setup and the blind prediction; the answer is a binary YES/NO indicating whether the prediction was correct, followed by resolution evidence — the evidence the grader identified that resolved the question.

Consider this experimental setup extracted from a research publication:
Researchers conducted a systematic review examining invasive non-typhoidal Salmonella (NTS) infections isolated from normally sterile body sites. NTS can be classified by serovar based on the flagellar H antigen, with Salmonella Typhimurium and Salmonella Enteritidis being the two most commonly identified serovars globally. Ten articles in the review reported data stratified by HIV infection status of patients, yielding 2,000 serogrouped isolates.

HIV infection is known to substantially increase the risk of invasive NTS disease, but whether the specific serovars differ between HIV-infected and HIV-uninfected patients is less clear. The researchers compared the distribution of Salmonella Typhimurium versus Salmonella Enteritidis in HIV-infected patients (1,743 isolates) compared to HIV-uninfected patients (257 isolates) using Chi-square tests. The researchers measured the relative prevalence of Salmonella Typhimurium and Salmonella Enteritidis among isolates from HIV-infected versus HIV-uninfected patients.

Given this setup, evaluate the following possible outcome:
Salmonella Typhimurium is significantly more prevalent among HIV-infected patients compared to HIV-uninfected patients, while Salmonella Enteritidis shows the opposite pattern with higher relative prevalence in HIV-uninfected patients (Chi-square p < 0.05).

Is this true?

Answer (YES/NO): YES